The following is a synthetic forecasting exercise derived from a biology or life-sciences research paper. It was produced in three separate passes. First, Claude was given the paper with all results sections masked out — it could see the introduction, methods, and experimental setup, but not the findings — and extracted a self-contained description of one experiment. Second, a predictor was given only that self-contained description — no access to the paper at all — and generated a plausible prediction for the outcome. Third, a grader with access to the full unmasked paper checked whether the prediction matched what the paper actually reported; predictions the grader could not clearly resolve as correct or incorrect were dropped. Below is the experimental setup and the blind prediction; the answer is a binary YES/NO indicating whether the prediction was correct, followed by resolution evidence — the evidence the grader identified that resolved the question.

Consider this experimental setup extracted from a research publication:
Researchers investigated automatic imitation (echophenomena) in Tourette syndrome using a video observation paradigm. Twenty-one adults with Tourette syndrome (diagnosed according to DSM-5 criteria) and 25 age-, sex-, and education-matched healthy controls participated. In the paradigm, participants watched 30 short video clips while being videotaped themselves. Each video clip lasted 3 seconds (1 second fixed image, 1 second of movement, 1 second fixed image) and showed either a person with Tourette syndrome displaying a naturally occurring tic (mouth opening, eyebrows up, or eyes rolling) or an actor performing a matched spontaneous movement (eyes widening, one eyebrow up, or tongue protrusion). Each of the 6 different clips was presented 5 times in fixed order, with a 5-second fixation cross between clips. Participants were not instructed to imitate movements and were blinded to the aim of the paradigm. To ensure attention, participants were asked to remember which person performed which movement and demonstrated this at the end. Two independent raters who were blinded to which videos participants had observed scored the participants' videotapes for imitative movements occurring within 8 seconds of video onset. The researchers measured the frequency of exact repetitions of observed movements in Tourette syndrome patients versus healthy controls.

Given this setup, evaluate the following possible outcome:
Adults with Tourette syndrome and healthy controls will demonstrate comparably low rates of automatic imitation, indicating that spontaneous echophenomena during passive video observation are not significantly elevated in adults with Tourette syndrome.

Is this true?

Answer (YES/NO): NO